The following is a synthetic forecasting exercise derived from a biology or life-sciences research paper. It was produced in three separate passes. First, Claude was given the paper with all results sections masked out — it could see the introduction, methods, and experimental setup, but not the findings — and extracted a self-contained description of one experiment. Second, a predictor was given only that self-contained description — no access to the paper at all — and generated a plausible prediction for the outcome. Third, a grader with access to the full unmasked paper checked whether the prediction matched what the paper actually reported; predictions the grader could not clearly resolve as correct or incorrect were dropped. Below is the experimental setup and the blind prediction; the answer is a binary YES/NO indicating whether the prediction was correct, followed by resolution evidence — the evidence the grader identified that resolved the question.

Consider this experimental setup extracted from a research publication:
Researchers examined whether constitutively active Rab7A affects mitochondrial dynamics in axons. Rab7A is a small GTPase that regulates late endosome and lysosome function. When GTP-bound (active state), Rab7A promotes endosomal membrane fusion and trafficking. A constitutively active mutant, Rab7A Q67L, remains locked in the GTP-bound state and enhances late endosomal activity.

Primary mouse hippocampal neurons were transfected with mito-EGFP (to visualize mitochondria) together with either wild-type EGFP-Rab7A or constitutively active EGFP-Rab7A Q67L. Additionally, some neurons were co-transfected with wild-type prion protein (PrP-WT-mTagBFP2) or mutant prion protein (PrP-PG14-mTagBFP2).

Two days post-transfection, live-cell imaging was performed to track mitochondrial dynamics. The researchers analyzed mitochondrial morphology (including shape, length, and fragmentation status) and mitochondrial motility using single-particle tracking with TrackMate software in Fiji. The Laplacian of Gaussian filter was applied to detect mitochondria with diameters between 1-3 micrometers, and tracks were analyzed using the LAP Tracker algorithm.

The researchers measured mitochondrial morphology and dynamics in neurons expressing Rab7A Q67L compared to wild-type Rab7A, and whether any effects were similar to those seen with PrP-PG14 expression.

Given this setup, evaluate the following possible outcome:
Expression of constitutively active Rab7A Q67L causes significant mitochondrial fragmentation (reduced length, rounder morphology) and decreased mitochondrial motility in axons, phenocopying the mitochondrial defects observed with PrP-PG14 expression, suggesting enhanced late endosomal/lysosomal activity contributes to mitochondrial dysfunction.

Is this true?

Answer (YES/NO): NO